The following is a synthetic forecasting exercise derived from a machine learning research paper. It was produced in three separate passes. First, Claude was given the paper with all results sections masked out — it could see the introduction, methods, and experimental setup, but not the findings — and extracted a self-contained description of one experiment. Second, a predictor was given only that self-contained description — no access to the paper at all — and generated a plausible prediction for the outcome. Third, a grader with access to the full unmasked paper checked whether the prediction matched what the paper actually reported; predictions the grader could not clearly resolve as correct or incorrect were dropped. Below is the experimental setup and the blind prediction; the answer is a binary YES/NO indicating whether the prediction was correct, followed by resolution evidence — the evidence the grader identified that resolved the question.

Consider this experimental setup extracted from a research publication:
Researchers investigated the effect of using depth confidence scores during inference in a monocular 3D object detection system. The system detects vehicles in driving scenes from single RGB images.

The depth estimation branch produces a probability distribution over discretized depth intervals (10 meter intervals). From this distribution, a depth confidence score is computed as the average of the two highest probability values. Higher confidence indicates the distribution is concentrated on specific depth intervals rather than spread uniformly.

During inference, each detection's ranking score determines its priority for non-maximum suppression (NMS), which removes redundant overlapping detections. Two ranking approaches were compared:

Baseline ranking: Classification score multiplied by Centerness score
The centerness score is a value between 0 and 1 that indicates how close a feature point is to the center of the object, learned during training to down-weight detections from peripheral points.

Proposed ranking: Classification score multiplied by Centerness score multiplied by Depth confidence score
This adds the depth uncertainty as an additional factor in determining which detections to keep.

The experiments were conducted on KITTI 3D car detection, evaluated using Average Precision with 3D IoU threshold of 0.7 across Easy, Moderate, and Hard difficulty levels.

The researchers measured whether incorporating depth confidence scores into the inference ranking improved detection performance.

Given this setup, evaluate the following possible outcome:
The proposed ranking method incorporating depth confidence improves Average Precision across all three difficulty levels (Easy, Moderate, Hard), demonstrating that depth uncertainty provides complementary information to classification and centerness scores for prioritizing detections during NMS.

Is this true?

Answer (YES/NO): YES